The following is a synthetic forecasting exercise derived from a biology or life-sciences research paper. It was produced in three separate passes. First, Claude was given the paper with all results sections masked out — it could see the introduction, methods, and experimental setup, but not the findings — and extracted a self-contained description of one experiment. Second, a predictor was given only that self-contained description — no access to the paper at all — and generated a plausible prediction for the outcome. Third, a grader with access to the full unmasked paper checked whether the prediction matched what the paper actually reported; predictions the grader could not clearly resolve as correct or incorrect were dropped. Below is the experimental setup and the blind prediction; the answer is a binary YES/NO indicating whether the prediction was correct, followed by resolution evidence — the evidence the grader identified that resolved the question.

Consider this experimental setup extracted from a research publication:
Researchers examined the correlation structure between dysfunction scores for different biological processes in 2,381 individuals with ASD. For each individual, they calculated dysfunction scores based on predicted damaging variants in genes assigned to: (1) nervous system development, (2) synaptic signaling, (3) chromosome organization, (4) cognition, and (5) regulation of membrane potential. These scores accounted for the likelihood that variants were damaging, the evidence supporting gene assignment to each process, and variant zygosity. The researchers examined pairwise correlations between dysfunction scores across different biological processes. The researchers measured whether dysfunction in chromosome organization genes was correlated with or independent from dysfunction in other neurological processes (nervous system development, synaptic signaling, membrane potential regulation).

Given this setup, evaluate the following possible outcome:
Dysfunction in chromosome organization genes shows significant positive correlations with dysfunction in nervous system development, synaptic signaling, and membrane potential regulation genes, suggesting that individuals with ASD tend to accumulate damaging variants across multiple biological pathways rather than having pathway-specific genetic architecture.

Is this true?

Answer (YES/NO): NO